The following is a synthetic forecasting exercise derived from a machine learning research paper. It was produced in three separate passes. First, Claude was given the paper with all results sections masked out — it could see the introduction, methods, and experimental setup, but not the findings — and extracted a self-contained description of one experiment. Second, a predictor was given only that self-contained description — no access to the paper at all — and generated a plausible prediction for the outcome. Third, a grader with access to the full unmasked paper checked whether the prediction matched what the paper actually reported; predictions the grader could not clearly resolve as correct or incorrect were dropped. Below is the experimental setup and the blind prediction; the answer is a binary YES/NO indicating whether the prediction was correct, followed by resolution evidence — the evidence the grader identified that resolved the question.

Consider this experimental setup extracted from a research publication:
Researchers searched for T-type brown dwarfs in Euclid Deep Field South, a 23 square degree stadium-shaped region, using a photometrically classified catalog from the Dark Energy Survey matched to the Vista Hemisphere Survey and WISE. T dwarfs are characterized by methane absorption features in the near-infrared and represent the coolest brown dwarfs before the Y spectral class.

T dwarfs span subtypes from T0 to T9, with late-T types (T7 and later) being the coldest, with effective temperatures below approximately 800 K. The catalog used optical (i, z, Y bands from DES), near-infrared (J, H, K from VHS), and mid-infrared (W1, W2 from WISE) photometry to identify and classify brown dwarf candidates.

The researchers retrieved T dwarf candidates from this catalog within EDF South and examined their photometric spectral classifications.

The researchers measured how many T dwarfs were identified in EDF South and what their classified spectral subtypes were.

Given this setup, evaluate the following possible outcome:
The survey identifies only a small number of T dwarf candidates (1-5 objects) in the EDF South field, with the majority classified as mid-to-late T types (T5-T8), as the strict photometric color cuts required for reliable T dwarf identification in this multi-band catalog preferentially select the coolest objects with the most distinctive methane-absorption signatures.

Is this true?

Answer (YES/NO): YES